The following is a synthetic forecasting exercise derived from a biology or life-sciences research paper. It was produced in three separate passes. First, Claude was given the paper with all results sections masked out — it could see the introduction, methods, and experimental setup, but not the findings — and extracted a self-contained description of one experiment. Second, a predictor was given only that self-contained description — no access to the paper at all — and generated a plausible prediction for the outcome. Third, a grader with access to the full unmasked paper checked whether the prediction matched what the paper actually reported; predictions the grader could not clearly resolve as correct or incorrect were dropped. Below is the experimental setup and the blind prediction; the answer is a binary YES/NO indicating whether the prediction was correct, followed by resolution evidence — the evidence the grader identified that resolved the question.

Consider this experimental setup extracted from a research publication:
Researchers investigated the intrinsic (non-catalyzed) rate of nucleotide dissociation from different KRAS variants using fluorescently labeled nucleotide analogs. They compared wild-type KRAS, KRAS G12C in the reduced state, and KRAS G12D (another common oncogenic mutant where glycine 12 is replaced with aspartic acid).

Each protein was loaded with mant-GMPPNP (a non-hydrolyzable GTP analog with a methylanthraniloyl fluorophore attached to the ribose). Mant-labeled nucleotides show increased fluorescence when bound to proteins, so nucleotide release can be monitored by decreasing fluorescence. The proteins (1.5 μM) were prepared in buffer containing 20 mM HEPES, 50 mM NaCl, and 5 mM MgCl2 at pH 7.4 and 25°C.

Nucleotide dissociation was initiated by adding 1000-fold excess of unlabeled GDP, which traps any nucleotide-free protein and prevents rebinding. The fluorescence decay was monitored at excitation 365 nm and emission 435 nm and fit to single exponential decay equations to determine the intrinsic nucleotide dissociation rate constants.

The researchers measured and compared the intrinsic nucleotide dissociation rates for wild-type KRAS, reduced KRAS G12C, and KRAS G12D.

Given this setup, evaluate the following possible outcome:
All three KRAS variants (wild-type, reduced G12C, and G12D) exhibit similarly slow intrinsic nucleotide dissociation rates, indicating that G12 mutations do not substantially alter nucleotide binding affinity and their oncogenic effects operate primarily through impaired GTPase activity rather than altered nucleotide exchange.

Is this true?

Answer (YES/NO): NO